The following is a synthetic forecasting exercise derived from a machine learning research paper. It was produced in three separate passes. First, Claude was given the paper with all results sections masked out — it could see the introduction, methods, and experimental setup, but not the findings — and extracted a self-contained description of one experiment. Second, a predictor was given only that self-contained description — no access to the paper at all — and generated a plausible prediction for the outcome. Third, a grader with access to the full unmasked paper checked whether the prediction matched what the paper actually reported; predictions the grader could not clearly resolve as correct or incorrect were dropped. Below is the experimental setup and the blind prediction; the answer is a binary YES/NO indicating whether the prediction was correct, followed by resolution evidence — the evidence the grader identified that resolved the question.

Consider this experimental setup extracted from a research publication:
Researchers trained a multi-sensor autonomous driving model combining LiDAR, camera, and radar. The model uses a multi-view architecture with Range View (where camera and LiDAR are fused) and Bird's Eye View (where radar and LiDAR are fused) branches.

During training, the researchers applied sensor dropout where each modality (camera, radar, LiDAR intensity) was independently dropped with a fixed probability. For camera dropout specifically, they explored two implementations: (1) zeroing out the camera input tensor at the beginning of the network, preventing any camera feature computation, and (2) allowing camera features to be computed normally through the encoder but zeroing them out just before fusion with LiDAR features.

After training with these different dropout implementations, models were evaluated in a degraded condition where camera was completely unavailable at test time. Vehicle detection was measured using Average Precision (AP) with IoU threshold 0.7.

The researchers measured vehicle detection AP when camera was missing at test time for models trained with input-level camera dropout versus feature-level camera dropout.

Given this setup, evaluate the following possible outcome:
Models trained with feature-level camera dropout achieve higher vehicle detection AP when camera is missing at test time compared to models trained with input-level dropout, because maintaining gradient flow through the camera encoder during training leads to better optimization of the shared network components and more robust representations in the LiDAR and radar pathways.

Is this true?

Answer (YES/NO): YES